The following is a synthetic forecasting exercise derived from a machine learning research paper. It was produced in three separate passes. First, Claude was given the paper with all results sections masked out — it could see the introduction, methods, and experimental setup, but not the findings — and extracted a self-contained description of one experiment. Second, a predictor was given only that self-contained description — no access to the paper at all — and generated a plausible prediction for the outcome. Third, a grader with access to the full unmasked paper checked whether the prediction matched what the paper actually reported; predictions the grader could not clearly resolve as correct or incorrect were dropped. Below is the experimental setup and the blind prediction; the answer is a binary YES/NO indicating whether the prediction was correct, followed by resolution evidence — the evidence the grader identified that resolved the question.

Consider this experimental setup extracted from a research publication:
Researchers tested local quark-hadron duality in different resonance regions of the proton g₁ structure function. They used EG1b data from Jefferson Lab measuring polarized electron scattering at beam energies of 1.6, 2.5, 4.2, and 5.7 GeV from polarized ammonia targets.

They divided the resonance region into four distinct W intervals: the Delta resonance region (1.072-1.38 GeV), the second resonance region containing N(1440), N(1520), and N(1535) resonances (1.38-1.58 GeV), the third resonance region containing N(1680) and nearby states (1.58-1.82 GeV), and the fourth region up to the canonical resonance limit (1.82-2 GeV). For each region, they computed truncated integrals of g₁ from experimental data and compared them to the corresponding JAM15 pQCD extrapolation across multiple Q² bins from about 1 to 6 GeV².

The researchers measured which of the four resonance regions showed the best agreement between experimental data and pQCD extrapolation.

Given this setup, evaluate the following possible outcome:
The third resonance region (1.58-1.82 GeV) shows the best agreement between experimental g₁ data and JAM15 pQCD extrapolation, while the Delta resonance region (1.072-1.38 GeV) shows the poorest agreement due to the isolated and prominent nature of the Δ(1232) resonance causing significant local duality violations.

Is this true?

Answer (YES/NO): NO